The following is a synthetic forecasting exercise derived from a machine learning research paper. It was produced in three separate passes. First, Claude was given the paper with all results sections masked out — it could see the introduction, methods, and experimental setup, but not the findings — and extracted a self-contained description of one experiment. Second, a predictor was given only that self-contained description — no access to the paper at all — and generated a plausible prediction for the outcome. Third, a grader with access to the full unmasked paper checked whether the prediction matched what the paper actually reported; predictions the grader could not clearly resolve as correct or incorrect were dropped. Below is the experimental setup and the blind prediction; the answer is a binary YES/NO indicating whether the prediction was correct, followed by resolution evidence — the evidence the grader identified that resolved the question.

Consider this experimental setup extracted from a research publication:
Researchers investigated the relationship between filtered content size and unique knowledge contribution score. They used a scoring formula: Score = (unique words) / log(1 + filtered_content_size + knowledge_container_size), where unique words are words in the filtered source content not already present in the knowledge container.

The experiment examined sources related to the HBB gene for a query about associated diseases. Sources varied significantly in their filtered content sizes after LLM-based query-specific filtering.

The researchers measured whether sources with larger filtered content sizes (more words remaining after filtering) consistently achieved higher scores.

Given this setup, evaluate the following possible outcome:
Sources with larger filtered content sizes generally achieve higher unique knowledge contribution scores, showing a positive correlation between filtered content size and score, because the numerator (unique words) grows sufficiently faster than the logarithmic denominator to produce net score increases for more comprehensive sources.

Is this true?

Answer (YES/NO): NO